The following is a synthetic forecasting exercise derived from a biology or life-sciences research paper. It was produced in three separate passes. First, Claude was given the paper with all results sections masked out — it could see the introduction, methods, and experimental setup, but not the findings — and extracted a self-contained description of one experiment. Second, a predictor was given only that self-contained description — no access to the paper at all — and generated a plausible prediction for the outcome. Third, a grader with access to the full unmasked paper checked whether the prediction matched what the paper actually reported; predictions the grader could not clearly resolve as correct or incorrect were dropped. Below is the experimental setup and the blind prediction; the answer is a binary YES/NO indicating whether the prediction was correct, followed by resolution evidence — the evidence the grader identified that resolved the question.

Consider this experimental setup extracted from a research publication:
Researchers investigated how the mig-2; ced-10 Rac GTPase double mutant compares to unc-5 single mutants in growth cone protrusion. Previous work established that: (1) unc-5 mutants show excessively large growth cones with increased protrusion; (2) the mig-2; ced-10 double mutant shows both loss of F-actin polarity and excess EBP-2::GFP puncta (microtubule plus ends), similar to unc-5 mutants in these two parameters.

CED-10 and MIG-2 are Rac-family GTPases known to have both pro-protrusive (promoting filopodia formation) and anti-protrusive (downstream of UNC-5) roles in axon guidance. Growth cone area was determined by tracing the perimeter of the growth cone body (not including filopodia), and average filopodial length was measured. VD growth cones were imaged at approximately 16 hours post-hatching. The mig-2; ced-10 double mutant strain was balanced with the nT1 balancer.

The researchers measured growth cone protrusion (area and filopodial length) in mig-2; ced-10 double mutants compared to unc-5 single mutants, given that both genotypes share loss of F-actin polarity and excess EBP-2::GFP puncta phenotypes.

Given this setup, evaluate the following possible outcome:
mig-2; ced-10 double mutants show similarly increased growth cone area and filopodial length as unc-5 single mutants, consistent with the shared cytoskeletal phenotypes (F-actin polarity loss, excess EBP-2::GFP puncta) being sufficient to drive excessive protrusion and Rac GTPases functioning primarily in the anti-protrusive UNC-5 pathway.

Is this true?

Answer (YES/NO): NO